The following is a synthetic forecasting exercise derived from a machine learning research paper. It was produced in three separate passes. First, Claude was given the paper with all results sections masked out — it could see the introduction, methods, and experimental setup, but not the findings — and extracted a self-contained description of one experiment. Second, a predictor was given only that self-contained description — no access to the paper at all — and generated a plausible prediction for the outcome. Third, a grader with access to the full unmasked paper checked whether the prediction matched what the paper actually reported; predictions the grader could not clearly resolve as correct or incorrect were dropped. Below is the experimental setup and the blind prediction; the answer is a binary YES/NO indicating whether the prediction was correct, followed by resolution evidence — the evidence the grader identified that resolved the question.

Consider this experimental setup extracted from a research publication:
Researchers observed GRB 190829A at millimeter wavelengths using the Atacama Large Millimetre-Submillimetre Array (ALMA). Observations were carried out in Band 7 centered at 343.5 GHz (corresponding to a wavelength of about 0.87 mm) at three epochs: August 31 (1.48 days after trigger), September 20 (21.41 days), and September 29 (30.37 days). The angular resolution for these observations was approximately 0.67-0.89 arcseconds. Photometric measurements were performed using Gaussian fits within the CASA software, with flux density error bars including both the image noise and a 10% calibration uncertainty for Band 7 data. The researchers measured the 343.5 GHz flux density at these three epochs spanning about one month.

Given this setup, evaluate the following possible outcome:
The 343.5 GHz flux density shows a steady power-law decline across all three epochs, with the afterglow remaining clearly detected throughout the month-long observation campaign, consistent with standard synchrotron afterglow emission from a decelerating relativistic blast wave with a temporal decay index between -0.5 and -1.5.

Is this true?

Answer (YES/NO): NO